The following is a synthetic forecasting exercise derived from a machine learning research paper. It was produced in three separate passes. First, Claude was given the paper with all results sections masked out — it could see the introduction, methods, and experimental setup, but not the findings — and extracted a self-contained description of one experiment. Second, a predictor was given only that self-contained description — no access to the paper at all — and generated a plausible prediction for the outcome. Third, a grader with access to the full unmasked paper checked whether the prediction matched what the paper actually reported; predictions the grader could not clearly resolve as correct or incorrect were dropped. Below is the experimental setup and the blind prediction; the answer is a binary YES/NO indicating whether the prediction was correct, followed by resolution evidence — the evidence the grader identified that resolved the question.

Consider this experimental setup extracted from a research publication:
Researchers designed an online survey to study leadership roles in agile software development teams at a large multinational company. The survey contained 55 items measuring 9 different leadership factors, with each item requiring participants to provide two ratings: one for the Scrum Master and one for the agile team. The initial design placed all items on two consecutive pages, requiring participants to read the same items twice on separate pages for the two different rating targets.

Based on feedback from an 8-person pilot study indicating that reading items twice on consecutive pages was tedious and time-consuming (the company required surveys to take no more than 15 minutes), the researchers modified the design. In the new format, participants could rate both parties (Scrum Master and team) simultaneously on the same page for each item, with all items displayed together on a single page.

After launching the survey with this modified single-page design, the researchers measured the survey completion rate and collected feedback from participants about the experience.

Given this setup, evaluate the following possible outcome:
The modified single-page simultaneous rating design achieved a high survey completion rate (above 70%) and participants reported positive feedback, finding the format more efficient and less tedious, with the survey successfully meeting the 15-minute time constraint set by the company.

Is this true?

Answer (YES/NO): NO